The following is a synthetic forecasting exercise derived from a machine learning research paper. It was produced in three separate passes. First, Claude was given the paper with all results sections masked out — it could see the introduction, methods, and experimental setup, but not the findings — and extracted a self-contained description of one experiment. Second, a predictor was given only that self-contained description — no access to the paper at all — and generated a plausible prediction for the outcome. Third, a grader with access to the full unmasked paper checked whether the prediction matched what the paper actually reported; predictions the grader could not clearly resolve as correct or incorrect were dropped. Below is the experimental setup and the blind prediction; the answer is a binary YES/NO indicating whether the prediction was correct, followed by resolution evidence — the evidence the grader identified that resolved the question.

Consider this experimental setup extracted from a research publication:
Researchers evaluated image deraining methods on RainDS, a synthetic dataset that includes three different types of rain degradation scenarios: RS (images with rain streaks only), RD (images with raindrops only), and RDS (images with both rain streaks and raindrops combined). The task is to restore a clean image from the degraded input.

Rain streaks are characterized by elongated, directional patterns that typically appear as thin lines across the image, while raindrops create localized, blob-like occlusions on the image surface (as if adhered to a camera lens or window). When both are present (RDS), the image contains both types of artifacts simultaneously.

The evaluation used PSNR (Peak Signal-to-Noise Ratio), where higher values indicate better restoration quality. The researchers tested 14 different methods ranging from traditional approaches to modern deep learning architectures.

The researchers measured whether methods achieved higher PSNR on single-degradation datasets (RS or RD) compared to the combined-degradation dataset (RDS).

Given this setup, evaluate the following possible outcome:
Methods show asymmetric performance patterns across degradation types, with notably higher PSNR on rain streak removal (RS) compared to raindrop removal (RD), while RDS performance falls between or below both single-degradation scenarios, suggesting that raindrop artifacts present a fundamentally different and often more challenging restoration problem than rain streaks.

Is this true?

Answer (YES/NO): YES